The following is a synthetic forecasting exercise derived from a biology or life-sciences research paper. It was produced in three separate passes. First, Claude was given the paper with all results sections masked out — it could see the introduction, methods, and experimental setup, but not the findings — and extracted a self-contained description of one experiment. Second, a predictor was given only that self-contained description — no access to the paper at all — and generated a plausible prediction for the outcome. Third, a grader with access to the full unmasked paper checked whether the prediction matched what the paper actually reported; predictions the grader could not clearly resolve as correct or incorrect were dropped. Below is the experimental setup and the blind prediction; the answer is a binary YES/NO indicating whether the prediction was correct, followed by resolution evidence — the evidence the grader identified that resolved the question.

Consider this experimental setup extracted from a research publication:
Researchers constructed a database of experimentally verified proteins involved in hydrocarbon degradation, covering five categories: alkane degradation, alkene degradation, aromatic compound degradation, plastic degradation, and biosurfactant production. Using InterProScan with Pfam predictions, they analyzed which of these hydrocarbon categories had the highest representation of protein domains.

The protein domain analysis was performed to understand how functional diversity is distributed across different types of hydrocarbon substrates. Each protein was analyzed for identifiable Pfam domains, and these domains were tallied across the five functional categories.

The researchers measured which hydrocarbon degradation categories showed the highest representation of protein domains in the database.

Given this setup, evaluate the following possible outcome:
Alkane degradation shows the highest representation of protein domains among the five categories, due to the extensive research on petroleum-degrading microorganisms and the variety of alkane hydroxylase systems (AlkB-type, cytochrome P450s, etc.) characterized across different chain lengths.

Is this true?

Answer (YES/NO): NO